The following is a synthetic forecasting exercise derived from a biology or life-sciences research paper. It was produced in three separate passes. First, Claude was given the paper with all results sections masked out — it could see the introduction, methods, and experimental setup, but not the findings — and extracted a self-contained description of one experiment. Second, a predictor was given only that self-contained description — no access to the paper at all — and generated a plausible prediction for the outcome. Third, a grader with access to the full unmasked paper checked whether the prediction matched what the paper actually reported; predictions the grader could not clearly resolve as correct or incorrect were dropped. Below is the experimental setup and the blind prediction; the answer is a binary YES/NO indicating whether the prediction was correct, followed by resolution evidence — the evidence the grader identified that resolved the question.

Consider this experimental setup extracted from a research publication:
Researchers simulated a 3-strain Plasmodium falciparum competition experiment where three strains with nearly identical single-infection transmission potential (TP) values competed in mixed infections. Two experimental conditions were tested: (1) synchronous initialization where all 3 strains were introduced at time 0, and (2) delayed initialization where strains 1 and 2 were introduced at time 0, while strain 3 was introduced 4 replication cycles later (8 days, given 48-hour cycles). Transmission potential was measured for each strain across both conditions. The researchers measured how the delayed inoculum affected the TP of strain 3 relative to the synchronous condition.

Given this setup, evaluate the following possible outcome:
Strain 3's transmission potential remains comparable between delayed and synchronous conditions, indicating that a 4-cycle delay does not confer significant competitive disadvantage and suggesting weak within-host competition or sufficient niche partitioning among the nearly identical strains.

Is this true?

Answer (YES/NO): NO